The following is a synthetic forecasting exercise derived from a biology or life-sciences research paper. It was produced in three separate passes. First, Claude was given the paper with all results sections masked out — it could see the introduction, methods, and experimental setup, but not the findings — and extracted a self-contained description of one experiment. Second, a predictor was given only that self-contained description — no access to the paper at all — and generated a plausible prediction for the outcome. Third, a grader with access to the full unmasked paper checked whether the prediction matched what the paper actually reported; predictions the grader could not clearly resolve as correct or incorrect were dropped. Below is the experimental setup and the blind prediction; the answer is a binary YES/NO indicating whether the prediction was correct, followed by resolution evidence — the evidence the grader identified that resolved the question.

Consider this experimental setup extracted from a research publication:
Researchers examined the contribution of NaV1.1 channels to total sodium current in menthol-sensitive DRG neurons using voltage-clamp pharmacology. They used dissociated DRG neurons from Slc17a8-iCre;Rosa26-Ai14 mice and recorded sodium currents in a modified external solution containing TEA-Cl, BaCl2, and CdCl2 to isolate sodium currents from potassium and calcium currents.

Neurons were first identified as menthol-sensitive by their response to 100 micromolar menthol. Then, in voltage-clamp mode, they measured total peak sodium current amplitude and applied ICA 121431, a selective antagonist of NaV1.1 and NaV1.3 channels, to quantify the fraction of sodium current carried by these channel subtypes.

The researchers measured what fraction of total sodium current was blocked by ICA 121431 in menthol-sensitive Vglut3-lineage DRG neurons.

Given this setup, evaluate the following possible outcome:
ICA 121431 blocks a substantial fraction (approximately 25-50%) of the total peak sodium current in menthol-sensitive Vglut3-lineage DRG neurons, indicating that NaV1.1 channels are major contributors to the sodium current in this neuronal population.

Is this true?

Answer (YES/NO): YES